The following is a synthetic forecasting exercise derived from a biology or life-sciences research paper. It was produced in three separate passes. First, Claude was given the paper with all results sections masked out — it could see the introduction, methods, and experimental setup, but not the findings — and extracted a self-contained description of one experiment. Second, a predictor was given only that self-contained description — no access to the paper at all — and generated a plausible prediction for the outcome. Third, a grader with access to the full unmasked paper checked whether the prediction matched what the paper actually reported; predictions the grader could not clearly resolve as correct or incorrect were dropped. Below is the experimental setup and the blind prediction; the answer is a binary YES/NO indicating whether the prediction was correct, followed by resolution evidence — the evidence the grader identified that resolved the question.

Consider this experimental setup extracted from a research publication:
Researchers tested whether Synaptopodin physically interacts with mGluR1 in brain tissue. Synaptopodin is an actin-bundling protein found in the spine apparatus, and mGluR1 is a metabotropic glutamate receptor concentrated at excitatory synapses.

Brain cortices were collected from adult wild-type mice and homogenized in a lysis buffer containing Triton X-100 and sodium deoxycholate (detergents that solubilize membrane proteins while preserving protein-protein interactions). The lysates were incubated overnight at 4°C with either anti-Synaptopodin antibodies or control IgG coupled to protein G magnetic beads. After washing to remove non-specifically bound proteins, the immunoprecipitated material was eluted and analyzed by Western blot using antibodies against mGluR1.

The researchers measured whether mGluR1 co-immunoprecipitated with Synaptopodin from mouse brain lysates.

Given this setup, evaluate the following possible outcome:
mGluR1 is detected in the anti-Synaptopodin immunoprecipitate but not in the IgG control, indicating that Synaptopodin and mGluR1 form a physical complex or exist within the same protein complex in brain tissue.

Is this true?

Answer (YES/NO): NO